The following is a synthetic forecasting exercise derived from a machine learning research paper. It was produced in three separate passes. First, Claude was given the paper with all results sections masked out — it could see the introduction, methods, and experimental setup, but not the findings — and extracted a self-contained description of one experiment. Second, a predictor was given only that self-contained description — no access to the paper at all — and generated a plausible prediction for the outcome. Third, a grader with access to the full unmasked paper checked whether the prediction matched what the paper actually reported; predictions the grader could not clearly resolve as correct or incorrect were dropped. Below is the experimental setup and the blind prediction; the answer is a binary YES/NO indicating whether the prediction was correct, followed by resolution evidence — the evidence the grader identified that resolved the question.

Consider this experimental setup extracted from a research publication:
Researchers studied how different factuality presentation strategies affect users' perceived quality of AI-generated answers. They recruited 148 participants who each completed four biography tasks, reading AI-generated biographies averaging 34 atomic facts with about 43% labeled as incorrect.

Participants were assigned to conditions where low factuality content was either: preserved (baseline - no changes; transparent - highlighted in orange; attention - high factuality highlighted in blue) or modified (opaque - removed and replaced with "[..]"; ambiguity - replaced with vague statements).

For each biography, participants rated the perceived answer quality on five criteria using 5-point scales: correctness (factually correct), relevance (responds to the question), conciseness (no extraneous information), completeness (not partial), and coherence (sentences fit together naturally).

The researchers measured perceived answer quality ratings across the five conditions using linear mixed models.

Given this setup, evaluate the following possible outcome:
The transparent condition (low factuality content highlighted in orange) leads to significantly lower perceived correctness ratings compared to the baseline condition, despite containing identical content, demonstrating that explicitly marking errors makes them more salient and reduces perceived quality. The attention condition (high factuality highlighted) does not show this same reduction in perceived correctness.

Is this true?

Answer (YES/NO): NO